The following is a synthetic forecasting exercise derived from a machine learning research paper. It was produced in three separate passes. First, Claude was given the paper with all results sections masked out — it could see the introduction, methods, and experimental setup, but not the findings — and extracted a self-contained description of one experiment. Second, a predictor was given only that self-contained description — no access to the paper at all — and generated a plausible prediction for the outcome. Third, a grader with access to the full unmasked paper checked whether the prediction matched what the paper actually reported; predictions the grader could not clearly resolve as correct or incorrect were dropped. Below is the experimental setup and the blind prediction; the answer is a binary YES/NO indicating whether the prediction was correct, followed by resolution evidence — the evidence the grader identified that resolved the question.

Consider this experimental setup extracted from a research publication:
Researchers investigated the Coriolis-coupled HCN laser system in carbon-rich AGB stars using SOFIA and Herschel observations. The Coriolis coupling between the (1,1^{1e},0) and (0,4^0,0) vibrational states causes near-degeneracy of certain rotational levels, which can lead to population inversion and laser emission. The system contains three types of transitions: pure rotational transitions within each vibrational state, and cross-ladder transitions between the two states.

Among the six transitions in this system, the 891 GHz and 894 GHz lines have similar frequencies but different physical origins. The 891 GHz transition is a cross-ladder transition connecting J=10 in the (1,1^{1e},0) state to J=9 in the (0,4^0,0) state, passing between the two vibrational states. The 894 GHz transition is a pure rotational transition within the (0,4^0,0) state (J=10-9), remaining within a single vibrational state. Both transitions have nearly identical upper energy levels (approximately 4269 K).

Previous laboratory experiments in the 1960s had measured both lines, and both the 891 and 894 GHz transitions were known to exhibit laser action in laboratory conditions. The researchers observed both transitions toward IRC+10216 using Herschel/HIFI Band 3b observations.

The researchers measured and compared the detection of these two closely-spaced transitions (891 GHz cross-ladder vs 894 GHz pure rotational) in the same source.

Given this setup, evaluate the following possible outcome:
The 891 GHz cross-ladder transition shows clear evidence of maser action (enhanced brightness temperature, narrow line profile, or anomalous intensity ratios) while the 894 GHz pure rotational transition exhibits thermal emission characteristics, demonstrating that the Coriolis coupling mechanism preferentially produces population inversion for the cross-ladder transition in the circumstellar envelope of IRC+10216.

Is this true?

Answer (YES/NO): NO